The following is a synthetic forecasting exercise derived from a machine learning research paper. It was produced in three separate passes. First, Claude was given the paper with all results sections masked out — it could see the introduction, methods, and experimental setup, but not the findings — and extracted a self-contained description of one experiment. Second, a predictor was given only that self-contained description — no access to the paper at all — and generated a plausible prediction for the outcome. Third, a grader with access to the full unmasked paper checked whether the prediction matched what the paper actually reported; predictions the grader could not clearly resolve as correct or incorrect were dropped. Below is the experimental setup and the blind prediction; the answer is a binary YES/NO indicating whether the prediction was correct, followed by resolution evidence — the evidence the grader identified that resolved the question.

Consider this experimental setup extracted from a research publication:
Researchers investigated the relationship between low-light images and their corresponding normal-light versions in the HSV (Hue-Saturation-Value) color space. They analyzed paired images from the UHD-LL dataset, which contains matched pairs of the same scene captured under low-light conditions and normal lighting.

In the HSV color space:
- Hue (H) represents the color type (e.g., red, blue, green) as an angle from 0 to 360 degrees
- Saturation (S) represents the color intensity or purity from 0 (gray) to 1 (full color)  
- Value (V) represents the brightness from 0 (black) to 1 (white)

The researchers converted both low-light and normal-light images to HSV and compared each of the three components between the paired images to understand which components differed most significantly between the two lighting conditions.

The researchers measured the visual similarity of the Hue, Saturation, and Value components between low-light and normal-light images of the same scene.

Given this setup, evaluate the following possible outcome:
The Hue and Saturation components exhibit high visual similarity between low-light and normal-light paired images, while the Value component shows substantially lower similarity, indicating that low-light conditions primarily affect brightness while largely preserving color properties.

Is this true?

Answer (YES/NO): YES